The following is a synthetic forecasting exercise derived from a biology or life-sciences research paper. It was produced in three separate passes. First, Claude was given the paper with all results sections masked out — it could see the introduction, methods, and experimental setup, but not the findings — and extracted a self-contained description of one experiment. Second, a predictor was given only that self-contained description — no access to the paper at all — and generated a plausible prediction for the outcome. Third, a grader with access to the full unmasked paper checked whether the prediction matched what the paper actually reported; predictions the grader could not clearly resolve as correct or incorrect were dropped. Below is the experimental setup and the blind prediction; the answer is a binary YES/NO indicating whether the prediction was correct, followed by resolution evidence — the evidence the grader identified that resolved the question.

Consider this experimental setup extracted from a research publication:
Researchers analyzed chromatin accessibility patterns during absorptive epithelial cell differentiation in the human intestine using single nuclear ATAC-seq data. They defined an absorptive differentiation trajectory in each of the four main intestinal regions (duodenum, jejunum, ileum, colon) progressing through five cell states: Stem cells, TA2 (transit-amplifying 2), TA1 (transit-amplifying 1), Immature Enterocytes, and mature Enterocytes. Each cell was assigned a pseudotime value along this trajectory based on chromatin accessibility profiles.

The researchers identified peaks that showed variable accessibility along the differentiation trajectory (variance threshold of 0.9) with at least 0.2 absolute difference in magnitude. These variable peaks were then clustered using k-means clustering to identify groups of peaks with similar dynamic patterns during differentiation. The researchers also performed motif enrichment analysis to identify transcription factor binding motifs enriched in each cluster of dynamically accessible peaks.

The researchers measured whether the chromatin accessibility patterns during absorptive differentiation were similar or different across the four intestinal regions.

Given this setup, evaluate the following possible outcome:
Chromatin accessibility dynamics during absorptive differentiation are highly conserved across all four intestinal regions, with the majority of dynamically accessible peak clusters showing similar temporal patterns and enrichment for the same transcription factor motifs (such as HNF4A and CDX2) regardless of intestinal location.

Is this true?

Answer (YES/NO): NO